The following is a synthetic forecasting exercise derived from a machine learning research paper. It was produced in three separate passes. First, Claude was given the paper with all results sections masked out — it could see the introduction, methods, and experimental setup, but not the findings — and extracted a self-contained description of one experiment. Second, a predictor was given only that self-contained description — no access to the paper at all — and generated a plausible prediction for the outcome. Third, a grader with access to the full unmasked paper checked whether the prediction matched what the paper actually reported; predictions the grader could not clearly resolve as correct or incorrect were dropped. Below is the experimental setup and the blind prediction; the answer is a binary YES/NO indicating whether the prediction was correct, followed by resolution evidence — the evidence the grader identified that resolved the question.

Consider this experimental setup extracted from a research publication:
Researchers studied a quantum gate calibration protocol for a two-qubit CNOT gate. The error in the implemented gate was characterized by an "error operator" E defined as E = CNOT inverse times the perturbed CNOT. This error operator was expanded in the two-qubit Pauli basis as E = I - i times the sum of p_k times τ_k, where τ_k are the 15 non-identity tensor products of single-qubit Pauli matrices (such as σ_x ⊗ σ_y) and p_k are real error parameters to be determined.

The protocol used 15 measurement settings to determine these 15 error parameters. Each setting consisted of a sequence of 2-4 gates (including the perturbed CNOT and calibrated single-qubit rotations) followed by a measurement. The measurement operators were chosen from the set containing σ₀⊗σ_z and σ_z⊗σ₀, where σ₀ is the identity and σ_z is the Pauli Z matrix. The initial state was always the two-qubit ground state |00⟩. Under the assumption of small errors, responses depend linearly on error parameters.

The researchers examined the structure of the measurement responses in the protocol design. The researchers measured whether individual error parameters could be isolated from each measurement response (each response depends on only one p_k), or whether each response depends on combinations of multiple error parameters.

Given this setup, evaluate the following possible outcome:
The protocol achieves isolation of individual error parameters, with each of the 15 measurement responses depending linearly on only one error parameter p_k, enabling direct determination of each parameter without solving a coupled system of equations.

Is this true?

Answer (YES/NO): NO